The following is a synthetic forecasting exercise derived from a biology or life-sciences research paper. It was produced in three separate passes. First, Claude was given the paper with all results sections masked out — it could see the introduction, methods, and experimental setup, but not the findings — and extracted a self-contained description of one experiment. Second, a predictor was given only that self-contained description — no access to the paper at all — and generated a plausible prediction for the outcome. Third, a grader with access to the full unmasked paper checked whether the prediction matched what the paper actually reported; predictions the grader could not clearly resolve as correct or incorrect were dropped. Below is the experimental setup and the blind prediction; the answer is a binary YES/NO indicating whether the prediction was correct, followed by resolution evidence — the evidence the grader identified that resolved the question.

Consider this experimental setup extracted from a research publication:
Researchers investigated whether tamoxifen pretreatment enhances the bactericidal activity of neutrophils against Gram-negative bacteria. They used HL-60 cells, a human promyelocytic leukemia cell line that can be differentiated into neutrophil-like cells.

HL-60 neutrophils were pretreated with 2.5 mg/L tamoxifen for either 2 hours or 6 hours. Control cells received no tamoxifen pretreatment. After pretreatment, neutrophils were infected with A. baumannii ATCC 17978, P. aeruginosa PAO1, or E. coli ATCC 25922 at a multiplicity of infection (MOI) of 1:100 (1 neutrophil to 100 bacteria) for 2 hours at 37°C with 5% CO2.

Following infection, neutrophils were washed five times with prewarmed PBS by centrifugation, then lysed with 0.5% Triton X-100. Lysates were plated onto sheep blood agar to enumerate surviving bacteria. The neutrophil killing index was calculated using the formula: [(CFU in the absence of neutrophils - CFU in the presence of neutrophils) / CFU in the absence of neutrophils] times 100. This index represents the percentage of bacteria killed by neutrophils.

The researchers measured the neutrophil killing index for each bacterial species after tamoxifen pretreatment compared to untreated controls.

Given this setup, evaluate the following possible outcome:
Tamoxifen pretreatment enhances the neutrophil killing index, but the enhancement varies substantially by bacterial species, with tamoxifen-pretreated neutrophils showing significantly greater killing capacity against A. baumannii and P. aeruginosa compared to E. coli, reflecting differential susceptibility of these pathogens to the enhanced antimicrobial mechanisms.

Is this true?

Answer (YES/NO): NO